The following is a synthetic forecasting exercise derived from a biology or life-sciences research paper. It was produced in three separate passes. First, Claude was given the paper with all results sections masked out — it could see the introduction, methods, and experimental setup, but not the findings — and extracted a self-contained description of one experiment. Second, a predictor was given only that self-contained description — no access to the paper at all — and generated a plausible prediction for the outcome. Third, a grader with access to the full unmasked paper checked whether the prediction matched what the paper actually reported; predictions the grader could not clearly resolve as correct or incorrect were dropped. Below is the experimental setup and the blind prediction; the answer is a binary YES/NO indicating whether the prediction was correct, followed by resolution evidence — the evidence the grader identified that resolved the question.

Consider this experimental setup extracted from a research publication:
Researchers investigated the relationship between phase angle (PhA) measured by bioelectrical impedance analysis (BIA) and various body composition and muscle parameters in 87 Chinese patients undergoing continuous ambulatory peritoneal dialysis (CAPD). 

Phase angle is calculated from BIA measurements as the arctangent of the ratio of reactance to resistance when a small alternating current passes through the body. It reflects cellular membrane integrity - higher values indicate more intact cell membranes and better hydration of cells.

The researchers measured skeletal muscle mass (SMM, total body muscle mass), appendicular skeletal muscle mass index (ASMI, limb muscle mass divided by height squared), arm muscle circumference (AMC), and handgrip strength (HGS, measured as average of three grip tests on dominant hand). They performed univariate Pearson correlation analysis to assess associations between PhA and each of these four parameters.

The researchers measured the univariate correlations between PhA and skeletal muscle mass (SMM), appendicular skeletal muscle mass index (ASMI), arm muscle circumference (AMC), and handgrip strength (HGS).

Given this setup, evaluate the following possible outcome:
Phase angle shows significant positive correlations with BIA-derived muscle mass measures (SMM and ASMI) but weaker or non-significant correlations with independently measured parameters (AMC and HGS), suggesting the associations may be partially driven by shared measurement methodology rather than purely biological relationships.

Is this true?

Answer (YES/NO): NO